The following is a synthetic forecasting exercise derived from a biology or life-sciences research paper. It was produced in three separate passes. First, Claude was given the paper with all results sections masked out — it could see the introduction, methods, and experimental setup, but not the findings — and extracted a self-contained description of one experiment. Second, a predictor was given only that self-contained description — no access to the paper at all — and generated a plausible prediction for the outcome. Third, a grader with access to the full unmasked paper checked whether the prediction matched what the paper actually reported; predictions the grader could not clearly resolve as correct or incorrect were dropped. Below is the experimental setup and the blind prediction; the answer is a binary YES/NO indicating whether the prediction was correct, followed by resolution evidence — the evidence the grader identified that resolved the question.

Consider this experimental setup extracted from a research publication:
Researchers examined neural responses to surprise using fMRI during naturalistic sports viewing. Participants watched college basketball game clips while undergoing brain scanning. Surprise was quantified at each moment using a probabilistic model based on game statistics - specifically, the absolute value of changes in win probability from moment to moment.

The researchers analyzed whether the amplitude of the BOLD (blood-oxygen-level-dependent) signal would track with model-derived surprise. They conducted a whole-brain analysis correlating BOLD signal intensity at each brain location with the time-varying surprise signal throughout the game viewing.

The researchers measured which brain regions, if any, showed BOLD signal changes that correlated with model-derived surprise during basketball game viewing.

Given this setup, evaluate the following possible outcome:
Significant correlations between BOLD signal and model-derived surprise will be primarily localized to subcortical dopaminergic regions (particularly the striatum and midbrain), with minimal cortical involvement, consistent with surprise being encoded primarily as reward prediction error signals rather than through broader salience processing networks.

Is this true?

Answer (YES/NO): NO